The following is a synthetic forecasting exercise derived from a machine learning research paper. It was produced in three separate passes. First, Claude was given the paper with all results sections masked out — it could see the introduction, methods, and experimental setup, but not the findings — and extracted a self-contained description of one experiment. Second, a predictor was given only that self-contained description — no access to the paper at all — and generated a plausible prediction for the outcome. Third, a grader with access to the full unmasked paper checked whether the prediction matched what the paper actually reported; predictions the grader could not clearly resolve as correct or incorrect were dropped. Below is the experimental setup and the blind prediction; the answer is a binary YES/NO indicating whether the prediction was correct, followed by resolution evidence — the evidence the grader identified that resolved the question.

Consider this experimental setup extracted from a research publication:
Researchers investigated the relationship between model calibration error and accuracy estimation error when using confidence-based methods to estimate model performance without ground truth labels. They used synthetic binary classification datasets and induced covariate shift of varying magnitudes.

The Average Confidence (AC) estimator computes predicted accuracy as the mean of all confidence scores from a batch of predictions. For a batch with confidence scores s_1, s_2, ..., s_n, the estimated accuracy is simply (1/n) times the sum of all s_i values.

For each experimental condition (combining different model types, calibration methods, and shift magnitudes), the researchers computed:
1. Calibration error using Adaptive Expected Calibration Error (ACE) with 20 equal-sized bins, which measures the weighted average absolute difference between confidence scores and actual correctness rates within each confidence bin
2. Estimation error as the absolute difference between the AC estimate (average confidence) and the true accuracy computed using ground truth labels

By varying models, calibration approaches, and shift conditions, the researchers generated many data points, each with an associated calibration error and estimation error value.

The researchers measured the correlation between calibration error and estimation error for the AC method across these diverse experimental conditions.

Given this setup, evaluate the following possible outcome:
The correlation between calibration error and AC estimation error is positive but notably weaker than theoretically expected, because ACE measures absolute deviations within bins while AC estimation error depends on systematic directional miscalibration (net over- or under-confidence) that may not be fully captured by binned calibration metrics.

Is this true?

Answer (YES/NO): NO